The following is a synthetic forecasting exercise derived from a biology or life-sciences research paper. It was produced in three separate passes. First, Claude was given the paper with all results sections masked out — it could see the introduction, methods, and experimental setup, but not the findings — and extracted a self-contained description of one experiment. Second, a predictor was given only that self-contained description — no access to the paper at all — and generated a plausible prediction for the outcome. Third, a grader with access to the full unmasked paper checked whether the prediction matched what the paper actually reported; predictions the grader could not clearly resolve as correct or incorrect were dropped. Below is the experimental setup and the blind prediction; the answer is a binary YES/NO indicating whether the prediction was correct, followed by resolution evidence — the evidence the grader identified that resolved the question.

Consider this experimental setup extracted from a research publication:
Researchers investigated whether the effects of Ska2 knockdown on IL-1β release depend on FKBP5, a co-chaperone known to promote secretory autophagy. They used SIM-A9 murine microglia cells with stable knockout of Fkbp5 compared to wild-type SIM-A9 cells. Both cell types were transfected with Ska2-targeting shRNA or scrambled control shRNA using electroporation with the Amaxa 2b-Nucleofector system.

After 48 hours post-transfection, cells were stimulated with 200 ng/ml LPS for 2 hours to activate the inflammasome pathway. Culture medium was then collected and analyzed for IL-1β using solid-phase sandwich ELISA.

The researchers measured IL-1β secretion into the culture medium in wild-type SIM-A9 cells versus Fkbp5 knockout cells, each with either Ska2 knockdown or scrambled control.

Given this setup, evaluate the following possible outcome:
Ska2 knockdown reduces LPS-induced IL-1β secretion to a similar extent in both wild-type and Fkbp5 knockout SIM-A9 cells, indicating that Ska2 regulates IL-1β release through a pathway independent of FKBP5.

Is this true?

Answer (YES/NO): NO